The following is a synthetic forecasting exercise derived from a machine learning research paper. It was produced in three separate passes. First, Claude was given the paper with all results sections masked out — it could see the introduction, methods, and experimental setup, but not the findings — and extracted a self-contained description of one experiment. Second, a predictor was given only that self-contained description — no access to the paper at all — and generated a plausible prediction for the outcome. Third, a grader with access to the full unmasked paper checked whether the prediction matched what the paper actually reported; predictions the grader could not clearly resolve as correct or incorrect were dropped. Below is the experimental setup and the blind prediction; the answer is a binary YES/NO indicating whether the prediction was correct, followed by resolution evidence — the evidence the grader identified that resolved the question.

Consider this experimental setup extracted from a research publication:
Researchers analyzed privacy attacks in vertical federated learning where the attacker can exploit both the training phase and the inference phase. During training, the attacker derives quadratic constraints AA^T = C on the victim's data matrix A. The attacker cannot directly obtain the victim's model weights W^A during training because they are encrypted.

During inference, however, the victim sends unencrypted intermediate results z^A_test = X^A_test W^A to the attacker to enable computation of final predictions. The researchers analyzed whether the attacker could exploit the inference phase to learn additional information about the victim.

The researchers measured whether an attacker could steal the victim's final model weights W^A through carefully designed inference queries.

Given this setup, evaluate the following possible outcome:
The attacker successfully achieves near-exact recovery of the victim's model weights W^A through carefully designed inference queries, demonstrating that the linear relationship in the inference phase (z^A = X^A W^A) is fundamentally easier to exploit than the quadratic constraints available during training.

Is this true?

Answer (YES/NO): NO